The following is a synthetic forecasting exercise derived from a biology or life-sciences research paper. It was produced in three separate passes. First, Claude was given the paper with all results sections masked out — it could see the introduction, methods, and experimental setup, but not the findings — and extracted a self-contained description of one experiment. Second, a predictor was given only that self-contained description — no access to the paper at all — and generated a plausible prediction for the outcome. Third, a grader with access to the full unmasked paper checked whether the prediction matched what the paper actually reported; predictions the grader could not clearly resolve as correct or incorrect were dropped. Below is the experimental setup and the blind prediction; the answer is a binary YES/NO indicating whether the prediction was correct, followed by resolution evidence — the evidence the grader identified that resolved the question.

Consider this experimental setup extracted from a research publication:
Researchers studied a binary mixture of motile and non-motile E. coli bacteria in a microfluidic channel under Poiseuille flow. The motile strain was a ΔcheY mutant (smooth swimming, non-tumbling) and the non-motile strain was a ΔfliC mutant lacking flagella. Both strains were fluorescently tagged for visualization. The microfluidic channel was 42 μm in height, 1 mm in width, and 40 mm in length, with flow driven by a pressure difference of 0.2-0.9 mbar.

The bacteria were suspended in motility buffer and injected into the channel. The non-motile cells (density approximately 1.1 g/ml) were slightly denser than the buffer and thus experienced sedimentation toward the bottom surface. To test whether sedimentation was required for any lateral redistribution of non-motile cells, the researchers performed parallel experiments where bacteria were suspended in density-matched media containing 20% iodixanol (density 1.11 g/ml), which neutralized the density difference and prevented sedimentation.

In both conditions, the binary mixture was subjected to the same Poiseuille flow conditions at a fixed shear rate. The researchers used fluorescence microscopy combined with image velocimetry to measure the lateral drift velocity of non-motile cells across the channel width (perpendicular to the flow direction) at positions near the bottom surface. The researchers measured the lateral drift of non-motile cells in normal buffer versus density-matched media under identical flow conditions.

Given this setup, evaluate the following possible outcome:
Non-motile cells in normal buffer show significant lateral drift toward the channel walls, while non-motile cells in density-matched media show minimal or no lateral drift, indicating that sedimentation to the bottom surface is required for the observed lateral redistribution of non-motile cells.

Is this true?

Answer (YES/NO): NO